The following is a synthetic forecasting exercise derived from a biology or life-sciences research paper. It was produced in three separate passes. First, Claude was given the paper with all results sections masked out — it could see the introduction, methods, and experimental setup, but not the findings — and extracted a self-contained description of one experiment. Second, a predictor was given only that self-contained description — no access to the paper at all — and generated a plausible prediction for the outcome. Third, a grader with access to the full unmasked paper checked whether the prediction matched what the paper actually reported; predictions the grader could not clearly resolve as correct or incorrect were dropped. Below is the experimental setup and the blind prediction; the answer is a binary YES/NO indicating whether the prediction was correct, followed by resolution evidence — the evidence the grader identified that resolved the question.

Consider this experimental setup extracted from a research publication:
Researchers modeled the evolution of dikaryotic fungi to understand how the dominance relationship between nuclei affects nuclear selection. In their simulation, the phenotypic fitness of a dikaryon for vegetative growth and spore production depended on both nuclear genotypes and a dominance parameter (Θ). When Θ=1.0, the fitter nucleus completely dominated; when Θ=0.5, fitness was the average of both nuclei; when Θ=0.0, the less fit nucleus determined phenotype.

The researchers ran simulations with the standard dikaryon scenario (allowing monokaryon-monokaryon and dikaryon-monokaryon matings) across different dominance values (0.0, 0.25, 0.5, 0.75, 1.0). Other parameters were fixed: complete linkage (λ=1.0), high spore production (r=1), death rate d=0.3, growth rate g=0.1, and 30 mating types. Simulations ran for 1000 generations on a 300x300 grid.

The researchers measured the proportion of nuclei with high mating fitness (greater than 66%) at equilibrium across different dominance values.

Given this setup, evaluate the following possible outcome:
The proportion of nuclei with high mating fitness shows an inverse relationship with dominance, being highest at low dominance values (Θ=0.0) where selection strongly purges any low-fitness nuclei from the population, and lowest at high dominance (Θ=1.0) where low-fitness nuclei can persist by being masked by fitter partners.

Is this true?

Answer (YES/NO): NO